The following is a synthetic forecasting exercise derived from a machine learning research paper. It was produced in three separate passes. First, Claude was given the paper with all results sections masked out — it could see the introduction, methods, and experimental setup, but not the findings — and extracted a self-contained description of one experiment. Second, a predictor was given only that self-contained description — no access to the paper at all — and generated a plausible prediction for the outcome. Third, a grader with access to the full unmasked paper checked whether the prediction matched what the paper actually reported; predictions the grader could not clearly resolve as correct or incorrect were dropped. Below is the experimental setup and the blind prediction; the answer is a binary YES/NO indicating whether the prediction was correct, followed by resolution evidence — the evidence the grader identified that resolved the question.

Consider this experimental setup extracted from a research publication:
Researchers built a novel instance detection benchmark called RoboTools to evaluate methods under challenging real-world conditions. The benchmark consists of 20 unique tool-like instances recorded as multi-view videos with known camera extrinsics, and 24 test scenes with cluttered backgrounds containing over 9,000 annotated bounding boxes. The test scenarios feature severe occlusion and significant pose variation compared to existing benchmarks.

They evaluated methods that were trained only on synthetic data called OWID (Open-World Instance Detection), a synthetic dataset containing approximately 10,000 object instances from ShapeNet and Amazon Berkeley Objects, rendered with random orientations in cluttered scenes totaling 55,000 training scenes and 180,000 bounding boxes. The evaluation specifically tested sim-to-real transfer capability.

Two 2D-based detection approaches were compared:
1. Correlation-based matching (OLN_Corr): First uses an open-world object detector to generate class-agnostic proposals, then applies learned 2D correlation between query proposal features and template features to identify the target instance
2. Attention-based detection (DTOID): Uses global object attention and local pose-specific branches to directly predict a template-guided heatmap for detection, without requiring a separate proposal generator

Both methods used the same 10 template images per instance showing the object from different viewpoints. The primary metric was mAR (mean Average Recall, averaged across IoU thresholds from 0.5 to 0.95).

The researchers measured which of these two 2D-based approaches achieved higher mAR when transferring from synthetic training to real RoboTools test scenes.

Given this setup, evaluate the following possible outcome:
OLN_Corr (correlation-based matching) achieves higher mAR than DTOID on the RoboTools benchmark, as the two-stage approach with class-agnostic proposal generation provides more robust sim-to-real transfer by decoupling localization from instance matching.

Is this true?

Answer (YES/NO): YES